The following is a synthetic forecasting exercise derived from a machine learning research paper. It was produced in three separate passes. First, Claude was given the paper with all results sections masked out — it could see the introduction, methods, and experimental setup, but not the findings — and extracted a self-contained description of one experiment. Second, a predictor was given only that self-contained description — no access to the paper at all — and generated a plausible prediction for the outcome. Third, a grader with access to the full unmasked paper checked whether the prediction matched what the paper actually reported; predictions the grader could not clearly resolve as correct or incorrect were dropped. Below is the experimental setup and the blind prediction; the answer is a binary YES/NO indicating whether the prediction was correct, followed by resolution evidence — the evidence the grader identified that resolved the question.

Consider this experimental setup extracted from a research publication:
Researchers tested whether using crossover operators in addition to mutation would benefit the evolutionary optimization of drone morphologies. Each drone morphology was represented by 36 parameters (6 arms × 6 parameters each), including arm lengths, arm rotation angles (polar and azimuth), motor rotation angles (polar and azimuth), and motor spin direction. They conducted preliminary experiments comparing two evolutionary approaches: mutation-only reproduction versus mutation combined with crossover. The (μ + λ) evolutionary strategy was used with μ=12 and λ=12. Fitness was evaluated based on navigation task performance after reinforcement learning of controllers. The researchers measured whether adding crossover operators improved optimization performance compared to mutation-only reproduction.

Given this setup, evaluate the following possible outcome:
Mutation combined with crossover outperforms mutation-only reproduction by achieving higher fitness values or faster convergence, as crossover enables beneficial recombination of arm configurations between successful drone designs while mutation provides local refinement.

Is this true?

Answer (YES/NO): NO